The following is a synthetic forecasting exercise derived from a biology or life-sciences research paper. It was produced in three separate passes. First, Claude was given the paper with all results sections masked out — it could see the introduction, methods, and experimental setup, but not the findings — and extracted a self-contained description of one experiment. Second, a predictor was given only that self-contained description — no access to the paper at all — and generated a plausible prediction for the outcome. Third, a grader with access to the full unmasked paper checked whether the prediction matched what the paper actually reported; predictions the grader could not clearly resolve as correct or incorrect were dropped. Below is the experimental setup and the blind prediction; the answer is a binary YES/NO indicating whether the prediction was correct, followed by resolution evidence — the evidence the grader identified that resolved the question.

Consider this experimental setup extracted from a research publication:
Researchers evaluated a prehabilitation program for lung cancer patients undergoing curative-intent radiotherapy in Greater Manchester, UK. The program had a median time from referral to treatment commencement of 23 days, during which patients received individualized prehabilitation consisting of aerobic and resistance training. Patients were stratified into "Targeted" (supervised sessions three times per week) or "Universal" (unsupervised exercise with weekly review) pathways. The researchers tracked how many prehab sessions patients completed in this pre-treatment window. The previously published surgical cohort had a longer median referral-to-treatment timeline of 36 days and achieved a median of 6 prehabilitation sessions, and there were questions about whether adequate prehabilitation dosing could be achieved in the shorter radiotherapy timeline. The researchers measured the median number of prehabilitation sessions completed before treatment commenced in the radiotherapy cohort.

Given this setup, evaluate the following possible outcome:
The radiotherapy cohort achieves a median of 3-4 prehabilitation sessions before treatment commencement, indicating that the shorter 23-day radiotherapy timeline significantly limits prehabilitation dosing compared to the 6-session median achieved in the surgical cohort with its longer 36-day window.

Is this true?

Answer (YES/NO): NO